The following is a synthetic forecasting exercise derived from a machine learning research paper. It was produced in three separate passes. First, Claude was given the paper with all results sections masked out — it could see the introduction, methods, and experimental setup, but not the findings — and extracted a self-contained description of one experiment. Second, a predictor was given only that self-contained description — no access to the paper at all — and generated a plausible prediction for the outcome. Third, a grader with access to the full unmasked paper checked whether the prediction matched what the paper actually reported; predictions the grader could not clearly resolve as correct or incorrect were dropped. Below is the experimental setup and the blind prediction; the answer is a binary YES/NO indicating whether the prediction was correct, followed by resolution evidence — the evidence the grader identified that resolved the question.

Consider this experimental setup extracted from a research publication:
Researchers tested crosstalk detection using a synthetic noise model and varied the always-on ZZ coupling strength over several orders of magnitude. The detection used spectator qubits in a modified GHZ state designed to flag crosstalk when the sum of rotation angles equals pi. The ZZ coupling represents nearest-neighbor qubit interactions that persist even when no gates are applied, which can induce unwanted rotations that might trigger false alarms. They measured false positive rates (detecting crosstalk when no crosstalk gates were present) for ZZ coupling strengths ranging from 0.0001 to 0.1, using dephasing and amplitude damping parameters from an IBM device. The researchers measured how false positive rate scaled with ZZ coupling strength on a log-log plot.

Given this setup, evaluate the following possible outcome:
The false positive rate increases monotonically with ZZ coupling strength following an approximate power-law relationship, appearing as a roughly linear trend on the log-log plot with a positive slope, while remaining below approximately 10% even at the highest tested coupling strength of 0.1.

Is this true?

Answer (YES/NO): NO